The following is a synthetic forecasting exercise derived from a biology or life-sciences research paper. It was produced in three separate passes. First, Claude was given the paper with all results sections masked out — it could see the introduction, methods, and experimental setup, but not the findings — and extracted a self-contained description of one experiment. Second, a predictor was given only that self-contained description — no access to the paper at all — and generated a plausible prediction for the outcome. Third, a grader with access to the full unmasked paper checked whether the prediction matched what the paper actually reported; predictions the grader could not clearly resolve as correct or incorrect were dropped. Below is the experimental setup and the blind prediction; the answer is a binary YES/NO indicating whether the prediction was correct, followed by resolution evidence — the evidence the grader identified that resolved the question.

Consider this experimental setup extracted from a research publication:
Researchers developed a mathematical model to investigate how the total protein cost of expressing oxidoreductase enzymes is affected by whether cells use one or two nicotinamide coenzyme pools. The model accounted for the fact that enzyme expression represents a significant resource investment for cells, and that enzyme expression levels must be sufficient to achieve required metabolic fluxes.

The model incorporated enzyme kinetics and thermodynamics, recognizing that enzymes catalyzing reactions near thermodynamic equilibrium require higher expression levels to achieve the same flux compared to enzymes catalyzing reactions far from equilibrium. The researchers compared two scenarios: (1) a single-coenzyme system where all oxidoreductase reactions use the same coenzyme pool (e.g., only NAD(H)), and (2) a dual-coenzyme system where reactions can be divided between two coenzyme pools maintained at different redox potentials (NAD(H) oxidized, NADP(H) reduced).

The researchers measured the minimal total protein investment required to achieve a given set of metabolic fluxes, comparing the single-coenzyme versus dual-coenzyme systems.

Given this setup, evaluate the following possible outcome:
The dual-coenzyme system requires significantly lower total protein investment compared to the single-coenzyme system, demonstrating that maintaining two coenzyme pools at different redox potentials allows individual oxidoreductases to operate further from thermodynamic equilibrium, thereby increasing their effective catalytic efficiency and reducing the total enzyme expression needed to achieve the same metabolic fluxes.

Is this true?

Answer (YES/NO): YES